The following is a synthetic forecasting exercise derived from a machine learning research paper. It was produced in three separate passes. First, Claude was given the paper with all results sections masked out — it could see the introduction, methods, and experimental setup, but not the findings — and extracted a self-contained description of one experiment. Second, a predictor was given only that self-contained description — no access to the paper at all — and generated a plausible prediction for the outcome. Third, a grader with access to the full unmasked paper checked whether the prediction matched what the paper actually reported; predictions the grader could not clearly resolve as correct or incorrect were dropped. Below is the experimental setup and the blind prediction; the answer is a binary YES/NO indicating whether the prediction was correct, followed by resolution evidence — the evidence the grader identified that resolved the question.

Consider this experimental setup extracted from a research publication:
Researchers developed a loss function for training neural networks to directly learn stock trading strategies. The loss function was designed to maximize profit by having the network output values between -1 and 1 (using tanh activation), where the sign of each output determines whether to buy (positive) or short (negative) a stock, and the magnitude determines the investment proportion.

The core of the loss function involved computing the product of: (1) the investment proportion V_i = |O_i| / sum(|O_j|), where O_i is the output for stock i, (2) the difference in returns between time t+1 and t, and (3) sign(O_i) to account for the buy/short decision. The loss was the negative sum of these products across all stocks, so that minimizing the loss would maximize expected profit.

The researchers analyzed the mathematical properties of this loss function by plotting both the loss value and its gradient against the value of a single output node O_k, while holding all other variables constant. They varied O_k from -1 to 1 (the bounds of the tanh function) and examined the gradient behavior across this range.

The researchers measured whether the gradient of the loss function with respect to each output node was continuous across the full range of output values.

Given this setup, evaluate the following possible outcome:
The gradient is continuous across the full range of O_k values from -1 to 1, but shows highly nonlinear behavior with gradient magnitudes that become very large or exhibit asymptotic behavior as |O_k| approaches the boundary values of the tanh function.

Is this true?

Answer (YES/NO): NO